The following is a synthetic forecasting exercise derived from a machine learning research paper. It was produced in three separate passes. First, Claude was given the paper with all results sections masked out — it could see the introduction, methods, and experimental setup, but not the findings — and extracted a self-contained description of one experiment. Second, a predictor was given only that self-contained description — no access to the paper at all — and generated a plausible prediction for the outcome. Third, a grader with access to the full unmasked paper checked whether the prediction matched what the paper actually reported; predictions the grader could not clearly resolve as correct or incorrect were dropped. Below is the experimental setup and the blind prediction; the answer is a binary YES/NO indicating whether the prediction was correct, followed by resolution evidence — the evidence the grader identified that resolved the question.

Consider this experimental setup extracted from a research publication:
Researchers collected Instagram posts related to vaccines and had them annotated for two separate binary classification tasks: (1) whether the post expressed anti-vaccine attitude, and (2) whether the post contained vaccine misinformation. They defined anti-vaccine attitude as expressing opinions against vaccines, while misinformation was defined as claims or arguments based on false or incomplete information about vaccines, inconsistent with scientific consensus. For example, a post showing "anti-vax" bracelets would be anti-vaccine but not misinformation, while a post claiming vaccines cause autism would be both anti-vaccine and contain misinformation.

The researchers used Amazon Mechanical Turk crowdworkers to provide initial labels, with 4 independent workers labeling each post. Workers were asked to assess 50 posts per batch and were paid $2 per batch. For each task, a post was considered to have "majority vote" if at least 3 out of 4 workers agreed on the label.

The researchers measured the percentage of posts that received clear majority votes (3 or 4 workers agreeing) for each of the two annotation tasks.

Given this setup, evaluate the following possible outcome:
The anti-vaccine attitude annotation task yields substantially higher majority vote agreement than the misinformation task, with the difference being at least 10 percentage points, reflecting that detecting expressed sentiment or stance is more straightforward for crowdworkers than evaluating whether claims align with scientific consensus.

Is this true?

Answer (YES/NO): NO